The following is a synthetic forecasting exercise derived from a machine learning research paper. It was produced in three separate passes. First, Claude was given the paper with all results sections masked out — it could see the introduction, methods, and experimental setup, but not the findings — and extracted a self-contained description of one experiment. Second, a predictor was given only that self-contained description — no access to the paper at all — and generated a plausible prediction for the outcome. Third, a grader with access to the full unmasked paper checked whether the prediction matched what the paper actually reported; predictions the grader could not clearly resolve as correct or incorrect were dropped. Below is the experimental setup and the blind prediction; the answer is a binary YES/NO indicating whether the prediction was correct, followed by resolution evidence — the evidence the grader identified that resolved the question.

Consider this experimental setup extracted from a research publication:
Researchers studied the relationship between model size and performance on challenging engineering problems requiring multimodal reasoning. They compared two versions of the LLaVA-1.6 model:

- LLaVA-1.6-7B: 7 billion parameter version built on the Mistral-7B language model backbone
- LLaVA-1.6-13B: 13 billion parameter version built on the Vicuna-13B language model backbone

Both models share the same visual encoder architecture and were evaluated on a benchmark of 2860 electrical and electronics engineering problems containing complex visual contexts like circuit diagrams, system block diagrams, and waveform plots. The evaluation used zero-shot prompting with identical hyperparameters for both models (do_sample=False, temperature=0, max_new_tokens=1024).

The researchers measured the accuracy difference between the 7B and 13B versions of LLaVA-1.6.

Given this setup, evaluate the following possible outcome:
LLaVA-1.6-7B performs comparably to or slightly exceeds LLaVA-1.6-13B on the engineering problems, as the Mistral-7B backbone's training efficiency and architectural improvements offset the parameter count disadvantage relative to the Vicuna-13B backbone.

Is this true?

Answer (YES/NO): YES